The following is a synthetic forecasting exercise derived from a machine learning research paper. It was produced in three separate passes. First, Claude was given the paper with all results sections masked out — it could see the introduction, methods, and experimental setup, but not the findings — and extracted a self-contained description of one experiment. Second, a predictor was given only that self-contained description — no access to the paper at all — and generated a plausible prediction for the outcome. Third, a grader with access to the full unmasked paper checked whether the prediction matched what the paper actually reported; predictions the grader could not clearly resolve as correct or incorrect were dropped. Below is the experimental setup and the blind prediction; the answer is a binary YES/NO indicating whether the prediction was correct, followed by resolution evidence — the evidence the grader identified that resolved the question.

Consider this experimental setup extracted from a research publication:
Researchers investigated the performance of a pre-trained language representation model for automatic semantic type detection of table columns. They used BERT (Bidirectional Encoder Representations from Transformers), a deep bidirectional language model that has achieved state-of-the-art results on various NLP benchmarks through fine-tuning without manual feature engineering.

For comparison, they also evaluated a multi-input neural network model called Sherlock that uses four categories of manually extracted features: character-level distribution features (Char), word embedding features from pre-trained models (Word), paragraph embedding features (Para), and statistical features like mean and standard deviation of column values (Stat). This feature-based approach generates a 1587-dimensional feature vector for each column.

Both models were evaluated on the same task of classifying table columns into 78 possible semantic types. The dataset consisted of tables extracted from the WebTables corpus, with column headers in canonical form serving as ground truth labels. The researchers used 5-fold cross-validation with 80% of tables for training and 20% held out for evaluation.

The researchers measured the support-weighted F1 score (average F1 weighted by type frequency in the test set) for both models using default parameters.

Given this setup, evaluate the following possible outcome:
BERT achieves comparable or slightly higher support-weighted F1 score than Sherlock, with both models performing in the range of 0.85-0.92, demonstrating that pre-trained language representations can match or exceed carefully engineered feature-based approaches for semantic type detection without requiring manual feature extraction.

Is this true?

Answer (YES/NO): YES